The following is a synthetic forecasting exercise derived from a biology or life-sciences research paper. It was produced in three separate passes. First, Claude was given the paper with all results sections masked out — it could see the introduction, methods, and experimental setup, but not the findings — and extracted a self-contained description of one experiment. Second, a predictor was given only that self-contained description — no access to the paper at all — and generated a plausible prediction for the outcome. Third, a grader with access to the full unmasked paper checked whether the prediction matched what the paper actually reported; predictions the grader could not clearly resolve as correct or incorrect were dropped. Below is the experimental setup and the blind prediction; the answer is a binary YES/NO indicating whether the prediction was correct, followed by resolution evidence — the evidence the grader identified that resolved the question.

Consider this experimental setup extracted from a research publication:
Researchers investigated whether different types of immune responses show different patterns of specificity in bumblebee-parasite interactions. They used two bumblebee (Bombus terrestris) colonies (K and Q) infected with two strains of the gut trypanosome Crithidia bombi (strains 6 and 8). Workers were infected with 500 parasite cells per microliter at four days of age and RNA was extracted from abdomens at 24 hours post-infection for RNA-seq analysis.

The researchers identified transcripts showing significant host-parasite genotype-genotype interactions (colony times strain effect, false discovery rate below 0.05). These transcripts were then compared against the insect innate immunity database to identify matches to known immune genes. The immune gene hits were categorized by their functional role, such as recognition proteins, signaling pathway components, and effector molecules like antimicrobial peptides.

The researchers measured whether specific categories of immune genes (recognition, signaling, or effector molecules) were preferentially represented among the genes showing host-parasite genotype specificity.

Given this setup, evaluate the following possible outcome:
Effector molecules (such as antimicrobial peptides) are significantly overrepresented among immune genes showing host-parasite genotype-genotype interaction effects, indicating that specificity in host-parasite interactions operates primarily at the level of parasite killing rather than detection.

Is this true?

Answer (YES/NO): NO